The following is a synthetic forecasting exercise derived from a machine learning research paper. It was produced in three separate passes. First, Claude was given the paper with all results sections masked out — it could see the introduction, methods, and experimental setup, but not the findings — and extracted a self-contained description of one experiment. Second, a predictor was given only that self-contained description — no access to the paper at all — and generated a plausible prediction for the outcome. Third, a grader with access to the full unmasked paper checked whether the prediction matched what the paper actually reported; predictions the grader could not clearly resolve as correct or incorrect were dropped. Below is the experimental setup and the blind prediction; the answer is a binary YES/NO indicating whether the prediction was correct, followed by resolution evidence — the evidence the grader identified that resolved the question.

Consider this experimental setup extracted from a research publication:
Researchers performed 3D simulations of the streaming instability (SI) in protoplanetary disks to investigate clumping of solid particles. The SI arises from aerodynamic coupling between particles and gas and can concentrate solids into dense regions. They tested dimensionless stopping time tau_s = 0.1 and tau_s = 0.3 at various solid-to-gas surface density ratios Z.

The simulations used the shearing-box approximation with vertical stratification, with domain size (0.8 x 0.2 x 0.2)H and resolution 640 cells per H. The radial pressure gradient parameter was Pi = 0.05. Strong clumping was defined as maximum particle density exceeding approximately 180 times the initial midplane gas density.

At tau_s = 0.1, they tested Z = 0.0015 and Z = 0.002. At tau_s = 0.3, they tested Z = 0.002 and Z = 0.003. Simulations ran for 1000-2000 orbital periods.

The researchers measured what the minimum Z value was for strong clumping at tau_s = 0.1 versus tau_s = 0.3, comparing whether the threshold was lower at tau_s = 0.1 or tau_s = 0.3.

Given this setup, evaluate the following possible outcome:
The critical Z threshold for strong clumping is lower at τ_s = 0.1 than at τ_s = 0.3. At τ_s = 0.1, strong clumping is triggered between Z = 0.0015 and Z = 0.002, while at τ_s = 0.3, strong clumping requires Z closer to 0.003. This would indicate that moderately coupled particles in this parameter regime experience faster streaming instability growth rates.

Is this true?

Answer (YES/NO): YES